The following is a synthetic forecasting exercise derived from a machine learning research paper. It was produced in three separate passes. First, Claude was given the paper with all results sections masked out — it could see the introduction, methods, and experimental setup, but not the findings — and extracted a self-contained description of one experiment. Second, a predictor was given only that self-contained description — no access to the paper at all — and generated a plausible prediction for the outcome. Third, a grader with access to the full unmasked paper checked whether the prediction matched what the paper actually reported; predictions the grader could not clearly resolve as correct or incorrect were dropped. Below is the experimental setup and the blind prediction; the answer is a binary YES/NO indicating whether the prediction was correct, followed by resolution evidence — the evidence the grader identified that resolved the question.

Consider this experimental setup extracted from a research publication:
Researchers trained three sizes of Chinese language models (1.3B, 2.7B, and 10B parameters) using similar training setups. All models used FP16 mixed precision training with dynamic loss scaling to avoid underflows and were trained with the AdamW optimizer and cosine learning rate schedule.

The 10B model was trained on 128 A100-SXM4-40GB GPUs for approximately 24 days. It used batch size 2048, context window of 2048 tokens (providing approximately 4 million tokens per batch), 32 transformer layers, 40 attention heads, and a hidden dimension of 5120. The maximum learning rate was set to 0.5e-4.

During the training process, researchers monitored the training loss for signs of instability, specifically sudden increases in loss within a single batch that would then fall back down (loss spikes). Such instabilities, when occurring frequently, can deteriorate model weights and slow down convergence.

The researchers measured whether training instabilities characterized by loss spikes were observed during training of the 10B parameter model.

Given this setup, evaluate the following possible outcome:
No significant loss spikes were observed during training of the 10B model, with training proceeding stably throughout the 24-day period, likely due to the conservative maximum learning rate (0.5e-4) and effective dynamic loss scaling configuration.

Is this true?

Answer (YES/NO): NO